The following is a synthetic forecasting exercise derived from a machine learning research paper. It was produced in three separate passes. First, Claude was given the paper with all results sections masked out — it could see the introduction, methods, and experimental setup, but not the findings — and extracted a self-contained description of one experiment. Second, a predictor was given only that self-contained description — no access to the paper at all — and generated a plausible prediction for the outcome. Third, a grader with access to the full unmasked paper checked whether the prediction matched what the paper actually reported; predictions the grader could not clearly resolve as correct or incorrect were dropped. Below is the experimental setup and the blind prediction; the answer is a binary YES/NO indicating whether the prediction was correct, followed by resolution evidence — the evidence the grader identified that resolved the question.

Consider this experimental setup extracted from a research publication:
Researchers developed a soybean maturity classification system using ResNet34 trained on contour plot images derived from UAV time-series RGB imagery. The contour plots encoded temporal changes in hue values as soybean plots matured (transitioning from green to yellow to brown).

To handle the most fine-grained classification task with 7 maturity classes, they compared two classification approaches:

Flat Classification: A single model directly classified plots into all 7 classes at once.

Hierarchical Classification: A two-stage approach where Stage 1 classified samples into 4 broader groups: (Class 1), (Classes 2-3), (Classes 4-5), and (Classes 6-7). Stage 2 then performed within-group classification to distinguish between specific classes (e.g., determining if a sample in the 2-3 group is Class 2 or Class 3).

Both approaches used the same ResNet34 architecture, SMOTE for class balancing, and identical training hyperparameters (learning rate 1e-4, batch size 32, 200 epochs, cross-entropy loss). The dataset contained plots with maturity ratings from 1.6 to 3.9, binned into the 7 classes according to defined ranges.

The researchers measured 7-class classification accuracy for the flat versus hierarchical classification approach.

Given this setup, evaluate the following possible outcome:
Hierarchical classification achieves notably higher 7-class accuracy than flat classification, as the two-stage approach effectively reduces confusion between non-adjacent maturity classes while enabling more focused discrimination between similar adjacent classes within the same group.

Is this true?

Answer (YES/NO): YES